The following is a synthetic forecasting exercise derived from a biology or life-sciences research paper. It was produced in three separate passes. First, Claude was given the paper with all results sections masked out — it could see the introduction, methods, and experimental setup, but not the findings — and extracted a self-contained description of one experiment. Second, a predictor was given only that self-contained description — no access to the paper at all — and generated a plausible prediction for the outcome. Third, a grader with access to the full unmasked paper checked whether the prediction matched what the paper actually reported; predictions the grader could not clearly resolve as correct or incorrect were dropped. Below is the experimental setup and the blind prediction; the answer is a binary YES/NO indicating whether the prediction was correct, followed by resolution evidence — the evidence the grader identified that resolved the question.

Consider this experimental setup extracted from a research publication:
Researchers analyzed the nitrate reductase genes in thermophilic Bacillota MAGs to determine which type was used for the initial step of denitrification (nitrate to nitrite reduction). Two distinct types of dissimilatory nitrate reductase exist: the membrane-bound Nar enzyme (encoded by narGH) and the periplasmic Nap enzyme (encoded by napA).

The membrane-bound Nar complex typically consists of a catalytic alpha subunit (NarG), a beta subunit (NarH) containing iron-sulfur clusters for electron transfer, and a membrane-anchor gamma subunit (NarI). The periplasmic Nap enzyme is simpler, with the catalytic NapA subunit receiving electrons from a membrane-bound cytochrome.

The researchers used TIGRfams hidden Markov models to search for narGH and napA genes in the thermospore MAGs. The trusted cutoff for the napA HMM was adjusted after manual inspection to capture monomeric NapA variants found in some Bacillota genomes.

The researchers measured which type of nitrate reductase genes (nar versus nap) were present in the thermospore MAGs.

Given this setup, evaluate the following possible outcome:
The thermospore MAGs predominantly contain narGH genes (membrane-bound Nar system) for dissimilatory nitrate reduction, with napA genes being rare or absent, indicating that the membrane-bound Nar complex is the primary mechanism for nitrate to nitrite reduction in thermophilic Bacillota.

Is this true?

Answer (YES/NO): YES